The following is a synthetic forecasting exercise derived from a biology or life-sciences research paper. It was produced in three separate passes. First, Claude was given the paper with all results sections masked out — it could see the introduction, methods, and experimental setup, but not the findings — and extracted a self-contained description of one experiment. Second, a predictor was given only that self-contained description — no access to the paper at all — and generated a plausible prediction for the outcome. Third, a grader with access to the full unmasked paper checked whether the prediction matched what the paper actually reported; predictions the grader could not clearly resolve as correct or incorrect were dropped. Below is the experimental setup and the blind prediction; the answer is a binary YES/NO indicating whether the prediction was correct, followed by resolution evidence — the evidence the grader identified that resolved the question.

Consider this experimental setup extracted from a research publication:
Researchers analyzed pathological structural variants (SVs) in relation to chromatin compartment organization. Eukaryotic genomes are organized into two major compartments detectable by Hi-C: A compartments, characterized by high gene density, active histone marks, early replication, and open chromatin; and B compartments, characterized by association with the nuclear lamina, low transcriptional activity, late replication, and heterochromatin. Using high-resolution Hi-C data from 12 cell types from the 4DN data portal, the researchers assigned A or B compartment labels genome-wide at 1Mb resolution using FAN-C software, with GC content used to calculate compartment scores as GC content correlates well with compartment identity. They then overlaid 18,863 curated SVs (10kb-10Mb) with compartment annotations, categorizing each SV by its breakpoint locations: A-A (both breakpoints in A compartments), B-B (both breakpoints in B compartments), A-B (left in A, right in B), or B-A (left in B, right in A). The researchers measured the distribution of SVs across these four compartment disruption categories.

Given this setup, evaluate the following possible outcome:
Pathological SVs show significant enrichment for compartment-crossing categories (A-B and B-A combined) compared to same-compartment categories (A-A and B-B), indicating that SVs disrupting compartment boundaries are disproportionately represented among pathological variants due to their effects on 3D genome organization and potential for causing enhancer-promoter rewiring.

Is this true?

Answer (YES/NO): NO